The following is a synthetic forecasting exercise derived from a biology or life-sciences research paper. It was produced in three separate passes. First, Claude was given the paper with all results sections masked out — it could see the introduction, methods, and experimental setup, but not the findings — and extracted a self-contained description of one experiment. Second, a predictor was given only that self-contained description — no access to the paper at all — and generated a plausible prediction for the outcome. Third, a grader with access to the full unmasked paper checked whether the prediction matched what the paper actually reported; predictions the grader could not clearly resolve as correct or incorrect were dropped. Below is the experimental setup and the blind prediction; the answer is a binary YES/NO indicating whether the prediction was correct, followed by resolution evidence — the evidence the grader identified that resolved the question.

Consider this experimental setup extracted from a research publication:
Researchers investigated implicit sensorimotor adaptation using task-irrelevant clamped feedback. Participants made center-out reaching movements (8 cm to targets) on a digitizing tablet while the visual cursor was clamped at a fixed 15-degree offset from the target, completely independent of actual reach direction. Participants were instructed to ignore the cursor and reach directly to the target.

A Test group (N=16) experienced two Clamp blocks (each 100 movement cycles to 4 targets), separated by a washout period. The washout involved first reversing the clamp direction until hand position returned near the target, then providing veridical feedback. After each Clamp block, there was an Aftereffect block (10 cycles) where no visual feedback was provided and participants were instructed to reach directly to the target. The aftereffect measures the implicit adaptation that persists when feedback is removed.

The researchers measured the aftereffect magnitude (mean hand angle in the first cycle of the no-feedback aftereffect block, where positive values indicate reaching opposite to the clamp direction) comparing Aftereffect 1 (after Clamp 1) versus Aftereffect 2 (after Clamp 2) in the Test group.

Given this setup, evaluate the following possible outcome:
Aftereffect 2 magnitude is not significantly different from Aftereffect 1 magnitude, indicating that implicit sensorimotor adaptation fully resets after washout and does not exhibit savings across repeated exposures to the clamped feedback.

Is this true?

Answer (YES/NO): NO